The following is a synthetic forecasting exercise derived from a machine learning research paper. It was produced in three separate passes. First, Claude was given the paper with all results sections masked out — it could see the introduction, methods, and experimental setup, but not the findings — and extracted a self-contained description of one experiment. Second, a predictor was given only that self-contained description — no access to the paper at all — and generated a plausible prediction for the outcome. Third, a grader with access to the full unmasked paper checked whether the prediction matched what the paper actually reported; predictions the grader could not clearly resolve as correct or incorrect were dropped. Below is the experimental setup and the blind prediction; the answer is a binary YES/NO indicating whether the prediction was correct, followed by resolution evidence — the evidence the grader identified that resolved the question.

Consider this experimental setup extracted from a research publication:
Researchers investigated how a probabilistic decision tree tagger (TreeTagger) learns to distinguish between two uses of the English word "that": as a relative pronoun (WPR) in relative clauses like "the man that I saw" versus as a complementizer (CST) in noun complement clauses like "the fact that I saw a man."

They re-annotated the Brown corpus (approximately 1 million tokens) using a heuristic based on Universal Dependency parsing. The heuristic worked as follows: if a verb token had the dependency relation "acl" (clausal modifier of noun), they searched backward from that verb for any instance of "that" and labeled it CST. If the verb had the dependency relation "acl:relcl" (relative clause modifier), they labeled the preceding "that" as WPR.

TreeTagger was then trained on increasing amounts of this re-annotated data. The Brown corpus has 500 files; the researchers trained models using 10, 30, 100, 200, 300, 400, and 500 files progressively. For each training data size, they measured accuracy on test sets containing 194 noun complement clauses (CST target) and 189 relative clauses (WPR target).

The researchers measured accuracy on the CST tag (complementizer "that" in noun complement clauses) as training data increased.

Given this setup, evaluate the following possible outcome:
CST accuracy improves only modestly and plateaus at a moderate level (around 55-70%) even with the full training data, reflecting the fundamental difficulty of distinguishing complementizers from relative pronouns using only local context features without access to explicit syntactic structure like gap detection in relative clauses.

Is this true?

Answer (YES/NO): NO